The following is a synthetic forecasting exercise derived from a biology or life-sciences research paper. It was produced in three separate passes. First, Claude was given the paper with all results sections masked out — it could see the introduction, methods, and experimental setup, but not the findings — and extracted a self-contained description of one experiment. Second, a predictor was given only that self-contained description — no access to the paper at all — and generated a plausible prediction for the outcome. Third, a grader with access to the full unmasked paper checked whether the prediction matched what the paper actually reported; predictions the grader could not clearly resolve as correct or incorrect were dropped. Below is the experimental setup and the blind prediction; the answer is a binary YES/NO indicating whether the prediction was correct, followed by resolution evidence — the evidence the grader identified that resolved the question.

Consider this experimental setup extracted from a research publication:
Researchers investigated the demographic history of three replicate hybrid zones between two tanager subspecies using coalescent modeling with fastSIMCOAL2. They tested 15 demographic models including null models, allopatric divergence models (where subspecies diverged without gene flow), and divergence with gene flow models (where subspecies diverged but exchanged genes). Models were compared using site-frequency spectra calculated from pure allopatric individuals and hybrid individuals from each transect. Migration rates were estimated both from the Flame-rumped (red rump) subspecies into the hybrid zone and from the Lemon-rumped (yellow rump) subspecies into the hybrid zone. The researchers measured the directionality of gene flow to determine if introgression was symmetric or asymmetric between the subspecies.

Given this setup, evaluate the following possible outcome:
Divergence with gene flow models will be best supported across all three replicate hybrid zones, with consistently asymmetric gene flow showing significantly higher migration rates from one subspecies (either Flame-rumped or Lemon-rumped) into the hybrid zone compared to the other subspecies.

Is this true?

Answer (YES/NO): YES